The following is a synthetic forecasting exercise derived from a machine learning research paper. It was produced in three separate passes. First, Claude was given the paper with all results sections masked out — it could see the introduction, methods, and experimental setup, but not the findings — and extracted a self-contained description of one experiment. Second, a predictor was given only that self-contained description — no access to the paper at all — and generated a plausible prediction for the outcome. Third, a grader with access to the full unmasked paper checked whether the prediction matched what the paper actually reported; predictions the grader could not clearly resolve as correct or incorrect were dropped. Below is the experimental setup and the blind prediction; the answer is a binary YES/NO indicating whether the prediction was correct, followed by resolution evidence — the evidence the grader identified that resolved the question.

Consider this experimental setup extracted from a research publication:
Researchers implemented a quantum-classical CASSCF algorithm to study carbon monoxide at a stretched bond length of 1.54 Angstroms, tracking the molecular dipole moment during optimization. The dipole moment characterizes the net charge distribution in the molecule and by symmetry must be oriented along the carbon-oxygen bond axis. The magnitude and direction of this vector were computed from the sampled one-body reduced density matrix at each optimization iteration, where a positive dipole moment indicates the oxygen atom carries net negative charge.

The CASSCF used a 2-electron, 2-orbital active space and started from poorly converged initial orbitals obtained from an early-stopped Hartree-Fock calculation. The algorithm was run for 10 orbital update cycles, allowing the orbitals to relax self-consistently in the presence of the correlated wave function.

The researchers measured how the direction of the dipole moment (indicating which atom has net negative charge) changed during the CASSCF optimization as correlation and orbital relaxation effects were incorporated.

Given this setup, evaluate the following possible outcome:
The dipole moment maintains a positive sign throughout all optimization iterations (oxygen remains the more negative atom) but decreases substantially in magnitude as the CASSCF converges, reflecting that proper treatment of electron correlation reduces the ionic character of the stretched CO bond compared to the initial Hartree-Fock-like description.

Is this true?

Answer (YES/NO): NO